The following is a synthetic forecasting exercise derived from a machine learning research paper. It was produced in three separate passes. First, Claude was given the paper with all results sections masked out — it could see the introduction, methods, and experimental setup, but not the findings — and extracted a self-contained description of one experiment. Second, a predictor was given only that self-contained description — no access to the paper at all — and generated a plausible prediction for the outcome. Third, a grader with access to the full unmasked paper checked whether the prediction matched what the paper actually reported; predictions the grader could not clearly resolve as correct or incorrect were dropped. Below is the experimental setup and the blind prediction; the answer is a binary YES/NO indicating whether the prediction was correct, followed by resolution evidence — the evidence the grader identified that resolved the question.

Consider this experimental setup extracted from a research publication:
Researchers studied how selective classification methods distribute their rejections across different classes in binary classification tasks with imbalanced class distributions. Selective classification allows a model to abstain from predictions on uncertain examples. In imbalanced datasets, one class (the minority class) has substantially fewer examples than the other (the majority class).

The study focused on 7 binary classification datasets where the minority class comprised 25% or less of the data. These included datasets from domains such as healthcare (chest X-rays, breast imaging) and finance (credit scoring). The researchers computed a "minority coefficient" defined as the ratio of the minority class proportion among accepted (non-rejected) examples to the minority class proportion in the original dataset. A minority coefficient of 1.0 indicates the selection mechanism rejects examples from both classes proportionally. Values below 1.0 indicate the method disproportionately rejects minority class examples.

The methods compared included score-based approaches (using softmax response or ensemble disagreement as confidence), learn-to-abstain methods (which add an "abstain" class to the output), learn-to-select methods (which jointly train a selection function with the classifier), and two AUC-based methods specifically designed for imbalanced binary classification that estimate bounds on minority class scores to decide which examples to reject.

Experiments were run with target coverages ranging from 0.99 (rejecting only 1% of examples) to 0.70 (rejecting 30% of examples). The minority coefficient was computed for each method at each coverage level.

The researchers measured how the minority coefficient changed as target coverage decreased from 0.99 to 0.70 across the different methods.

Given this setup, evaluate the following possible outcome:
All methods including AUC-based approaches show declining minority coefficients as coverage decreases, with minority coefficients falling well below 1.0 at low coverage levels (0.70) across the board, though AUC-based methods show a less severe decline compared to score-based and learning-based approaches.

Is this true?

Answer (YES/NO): NO